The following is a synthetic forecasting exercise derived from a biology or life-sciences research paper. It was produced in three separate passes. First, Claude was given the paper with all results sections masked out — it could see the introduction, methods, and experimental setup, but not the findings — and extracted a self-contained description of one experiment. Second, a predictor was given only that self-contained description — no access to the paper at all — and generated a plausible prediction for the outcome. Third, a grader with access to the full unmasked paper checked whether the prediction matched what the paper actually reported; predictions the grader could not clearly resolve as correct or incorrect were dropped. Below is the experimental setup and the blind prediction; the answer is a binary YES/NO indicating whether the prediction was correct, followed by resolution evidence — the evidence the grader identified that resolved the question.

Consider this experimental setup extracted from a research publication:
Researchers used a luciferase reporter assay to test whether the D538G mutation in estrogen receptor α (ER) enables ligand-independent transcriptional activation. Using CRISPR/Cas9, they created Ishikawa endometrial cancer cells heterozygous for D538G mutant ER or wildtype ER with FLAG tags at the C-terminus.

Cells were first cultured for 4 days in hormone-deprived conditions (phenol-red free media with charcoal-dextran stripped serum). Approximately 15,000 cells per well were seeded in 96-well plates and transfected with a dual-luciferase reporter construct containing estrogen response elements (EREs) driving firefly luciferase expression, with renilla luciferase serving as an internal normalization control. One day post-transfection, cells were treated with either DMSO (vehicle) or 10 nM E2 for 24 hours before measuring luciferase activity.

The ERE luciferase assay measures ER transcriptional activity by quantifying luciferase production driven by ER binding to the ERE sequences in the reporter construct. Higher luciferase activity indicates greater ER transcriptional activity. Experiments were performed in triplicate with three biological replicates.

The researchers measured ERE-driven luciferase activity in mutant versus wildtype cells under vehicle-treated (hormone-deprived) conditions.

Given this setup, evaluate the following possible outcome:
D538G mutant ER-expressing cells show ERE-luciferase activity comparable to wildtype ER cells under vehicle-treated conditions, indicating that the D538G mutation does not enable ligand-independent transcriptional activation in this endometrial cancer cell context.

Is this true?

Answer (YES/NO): NO